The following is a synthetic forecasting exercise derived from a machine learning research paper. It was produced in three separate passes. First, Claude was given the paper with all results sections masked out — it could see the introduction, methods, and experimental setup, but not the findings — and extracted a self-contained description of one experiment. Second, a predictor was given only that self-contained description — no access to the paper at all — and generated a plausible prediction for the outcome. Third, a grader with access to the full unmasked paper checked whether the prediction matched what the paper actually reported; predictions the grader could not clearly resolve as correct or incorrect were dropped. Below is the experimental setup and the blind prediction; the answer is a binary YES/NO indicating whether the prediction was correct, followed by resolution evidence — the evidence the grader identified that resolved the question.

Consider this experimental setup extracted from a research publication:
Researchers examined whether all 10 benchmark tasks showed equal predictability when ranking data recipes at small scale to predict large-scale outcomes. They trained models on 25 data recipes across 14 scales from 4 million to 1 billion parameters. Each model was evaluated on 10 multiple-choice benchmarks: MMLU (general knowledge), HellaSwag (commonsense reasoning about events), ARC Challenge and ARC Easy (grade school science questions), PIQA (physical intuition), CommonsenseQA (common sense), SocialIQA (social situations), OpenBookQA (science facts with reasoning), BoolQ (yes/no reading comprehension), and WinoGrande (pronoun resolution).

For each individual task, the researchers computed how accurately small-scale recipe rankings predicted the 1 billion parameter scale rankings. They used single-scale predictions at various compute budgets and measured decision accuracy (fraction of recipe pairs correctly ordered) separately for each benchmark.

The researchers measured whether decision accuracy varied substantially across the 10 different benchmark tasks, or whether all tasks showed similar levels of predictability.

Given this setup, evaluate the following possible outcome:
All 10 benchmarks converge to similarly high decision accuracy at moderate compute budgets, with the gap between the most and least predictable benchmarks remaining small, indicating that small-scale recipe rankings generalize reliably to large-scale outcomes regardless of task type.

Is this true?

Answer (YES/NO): NO